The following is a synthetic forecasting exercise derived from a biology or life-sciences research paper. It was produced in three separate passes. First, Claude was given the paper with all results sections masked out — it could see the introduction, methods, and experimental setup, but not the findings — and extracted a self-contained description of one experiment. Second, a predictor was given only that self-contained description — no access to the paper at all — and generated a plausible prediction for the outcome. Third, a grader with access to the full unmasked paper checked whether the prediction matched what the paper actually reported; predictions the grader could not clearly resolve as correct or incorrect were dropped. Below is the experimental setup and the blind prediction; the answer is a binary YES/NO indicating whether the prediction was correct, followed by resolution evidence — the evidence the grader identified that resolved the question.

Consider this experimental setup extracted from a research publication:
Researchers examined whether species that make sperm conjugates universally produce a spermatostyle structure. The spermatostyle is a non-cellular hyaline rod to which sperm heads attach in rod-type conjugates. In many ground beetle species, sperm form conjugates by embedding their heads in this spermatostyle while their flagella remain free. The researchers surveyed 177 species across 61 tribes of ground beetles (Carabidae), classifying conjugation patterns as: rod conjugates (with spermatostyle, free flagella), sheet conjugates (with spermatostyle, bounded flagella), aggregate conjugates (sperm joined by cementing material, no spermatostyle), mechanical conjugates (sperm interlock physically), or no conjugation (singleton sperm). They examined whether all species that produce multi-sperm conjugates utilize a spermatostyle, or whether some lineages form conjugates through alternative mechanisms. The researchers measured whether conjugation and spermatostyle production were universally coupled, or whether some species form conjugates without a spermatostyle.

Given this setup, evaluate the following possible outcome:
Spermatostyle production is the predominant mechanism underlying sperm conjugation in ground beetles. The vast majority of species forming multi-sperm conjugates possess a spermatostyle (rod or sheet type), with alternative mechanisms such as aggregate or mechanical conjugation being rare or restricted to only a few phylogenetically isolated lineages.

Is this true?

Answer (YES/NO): YES